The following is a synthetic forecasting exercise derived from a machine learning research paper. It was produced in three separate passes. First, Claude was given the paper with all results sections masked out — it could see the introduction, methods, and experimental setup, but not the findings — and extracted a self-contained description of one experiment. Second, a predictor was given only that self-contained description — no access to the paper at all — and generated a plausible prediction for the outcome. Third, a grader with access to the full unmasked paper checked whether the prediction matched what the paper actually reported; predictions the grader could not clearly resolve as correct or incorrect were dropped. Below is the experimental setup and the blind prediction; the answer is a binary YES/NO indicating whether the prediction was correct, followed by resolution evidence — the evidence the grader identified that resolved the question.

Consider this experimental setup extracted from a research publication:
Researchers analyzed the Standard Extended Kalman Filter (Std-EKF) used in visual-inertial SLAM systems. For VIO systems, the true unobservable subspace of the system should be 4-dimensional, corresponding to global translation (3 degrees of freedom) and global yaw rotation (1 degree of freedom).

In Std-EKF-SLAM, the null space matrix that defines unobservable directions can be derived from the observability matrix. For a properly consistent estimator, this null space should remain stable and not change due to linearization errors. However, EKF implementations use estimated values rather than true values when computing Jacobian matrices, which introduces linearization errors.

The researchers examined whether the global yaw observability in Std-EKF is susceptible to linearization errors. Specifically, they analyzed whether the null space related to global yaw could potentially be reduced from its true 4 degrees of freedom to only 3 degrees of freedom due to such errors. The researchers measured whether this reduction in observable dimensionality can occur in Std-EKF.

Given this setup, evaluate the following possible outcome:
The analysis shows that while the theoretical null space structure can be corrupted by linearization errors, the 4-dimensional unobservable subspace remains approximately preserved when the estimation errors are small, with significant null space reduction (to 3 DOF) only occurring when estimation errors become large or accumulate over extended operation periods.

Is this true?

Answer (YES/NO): NO